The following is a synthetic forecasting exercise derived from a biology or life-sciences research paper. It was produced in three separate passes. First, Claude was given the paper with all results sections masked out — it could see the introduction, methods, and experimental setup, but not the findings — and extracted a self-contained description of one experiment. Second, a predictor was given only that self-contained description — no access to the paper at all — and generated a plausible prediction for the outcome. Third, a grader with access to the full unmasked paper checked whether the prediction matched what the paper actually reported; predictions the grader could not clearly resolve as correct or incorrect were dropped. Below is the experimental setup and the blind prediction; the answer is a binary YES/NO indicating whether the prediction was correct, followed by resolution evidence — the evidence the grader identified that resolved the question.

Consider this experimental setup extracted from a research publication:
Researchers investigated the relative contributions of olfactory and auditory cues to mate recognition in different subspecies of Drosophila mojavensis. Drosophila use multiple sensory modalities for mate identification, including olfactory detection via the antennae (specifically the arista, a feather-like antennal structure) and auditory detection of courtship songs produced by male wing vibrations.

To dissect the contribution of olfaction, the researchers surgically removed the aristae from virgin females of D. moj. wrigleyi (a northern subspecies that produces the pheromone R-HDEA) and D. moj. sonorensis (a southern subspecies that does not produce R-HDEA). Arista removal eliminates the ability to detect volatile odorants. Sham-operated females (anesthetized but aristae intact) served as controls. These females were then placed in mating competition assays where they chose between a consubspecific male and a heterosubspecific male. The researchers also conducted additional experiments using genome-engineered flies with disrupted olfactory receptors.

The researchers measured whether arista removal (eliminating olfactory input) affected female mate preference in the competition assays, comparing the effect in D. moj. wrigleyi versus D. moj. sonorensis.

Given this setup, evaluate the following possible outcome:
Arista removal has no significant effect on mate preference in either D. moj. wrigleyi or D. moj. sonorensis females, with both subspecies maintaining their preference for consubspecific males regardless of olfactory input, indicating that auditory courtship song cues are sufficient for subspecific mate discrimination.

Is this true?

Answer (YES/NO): NO